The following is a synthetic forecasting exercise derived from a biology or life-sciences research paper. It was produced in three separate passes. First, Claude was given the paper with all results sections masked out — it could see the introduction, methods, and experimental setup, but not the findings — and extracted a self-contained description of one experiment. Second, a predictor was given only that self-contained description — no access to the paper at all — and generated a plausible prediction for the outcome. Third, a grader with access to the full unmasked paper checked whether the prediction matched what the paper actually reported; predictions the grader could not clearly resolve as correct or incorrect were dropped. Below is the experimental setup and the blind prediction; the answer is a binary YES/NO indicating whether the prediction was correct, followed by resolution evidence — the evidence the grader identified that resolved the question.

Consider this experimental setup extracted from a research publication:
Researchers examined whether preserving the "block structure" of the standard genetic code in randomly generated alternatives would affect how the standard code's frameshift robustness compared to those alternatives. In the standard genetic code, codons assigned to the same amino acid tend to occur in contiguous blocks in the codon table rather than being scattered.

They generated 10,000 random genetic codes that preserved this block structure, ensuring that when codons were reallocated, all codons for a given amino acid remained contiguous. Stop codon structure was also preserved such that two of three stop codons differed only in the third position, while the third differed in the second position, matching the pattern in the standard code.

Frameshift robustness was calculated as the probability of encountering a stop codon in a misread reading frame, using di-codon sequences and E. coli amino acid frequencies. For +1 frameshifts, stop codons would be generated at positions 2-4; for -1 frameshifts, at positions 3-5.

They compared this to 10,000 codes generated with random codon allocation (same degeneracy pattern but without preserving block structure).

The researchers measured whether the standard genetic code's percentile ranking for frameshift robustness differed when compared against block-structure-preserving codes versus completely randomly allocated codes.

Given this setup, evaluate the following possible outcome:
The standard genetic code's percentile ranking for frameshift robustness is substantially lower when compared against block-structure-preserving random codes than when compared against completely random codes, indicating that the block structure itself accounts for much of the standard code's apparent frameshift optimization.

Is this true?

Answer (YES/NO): YES